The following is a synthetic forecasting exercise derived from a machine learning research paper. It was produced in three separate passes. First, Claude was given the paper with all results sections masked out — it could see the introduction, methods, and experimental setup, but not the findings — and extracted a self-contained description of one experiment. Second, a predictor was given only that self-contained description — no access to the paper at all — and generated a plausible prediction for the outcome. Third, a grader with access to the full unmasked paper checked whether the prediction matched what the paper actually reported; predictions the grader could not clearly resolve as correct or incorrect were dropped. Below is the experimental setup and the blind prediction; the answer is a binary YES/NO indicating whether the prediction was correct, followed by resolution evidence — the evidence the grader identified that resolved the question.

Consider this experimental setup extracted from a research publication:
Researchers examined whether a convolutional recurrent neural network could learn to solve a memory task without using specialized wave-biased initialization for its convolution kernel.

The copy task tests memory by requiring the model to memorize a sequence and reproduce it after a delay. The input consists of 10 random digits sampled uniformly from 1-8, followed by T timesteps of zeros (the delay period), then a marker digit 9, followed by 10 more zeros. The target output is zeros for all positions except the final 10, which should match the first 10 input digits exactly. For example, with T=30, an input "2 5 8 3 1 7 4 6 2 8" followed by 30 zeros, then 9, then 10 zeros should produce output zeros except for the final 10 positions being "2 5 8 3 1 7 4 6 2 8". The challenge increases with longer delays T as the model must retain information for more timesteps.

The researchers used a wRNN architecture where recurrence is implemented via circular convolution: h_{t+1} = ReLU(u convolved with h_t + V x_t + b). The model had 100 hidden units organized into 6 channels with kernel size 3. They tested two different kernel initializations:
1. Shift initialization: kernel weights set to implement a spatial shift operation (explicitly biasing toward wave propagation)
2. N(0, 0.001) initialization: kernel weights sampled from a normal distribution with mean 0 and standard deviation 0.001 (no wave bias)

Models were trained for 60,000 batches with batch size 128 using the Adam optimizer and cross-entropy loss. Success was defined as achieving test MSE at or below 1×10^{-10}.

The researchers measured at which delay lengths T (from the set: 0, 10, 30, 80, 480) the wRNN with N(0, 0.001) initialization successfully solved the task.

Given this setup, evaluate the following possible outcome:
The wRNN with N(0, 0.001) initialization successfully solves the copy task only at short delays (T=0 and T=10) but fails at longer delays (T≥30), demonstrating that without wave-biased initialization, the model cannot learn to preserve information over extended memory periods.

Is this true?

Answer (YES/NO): YES